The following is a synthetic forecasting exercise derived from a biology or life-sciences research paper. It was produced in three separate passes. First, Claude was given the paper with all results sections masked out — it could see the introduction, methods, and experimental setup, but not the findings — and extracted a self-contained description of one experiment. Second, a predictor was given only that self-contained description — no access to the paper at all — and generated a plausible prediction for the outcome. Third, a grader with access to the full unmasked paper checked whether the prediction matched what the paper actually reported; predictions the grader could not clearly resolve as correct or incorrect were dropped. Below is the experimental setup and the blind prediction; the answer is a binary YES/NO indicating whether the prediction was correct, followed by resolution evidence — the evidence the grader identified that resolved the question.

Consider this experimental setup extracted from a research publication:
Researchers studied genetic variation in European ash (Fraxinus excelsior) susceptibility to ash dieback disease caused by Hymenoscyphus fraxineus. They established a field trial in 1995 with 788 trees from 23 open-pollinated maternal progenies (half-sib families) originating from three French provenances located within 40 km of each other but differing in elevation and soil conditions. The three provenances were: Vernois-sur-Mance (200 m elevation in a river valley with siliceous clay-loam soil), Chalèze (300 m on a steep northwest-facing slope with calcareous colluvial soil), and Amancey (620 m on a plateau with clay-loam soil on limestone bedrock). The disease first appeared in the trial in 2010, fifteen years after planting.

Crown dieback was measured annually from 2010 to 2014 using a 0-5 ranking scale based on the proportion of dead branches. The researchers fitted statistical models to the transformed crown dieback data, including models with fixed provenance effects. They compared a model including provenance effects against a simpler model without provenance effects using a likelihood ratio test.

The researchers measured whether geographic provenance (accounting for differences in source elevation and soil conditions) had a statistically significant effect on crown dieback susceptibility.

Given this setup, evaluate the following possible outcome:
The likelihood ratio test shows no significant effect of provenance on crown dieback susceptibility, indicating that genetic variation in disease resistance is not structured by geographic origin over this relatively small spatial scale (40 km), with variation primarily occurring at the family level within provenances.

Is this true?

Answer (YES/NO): YES